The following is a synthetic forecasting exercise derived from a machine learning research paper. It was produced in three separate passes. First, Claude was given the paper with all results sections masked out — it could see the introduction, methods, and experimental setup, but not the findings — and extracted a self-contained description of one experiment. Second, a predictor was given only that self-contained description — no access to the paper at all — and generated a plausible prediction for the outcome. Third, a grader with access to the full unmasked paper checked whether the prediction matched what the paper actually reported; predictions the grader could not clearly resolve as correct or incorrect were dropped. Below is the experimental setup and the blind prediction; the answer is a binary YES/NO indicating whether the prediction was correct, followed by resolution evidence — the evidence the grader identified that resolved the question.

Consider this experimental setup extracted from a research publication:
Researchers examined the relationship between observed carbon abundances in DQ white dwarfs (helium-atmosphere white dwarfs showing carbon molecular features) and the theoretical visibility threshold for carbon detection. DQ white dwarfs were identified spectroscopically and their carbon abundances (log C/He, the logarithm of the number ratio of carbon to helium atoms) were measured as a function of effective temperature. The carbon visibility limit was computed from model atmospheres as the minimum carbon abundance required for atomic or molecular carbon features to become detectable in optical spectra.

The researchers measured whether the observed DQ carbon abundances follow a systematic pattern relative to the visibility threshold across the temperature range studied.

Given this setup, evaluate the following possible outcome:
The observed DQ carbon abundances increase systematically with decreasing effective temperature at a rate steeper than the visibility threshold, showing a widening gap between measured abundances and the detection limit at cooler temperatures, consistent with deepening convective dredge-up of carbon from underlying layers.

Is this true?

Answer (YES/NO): NO